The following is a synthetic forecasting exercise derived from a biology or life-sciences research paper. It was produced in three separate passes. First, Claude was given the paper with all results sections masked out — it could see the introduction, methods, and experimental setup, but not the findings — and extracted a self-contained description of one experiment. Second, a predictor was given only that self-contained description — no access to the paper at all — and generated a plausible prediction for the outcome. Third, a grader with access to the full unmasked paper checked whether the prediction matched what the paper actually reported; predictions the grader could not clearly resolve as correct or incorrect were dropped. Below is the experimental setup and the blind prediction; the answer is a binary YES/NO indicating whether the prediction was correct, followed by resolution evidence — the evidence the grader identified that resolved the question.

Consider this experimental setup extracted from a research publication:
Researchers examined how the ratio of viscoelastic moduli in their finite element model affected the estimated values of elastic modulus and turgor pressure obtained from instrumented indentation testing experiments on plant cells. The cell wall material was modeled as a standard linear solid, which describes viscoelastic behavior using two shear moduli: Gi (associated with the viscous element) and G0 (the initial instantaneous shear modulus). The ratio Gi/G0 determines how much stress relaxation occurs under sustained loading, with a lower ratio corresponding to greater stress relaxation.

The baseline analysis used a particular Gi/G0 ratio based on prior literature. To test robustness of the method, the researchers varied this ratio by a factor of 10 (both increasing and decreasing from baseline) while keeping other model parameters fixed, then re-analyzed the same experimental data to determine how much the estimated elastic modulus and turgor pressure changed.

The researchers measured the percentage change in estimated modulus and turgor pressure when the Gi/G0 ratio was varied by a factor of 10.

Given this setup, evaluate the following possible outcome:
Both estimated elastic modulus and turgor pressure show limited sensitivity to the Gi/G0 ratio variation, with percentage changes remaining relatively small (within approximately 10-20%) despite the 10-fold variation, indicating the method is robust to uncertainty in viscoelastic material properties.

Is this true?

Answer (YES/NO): NO